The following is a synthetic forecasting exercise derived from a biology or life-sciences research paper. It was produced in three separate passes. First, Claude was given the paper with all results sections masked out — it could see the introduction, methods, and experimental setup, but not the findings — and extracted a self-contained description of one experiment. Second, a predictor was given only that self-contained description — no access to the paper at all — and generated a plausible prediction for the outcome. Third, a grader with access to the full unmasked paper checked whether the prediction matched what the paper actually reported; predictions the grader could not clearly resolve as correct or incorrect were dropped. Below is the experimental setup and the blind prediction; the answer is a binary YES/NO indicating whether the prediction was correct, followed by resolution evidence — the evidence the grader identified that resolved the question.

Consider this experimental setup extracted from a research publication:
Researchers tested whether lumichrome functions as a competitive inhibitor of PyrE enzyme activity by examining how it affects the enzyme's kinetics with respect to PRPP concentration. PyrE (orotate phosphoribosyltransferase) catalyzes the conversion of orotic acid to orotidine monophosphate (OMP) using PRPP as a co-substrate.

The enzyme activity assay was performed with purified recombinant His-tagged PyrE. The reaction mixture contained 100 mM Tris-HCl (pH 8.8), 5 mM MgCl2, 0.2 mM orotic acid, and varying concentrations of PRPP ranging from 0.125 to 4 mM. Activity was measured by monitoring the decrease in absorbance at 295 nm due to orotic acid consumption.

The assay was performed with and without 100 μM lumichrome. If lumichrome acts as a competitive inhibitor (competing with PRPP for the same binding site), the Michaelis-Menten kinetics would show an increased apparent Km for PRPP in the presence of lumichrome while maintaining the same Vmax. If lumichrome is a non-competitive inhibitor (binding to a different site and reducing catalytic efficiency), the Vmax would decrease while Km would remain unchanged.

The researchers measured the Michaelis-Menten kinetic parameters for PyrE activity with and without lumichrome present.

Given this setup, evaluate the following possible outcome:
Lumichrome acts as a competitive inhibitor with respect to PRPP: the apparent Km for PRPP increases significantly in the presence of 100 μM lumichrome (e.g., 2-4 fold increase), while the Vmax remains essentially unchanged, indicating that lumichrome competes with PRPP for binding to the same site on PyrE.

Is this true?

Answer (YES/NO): NO